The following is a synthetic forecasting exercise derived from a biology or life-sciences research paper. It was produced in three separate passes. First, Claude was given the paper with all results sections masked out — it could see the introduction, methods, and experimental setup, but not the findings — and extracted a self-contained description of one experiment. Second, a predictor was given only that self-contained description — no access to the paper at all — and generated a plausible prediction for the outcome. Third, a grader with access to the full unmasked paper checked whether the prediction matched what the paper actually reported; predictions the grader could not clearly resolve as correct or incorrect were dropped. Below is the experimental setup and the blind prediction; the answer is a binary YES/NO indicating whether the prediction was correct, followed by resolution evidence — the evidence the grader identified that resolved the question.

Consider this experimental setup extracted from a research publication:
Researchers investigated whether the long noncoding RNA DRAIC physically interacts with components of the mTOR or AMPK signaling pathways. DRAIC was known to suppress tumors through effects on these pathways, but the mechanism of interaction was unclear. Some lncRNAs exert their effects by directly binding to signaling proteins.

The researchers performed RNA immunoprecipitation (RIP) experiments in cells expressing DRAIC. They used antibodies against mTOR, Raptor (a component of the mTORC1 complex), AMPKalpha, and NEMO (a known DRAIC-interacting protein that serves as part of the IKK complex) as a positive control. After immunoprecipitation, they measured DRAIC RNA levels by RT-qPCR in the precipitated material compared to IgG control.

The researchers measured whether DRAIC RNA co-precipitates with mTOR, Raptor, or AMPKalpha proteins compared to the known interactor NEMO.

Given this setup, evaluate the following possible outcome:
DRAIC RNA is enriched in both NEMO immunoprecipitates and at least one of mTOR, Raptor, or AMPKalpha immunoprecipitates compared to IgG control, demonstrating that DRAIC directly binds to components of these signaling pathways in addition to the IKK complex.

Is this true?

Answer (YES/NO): NO